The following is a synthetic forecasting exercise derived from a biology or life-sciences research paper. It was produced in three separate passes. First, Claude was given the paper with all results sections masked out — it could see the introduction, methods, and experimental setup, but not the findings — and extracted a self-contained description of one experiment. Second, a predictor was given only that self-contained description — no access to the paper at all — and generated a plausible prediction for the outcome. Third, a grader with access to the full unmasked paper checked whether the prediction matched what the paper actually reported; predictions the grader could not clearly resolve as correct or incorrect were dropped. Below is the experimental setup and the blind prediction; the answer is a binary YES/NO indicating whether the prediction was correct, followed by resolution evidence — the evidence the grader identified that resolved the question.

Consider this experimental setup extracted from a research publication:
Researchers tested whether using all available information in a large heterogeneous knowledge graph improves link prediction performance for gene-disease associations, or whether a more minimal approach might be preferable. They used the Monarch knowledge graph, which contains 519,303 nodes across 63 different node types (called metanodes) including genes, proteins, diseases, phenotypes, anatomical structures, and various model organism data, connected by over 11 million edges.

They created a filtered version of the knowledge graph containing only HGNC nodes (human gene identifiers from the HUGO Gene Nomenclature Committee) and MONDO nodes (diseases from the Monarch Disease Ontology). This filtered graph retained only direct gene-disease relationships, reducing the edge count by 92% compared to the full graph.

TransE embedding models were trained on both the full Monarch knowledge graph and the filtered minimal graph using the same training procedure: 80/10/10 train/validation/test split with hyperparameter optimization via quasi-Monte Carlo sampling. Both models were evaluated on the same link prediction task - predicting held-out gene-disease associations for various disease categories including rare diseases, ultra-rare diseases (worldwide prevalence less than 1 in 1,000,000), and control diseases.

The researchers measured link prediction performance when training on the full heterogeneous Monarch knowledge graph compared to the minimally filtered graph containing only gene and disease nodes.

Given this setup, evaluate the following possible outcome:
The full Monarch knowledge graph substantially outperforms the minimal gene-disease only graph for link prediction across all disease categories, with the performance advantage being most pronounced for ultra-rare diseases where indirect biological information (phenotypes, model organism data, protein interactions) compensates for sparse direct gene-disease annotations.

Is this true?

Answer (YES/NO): NO